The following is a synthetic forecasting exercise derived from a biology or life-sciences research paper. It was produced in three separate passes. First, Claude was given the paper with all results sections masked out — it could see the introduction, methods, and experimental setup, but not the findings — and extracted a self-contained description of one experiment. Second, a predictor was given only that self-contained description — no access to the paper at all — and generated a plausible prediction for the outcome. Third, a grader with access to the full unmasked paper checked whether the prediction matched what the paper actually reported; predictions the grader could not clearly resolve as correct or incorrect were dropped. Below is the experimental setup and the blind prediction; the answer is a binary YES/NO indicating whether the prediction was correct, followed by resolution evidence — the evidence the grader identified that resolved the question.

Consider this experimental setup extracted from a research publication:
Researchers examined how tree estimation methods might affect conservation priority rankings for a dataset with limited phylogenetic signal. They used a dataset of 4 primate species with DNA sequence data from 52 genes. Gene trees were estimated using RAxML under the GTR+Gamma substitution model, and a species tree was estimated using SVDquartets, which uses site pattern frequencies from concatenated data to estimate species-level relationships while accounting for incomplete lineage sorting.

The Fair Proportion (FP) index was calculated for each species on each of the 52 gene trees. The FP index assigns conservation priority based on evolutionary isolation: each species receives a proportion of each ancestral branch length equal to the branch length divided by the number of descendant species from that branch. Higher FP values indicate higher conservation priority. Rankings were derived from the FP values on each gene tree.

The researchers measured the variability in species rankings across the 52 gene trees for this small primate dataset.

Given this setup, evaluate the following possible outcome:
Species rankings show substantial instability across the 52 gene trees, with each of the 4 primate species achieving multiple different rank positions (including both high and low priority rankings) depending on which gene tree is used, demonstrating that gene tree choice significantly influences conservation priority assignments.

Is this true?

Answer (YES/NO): YES